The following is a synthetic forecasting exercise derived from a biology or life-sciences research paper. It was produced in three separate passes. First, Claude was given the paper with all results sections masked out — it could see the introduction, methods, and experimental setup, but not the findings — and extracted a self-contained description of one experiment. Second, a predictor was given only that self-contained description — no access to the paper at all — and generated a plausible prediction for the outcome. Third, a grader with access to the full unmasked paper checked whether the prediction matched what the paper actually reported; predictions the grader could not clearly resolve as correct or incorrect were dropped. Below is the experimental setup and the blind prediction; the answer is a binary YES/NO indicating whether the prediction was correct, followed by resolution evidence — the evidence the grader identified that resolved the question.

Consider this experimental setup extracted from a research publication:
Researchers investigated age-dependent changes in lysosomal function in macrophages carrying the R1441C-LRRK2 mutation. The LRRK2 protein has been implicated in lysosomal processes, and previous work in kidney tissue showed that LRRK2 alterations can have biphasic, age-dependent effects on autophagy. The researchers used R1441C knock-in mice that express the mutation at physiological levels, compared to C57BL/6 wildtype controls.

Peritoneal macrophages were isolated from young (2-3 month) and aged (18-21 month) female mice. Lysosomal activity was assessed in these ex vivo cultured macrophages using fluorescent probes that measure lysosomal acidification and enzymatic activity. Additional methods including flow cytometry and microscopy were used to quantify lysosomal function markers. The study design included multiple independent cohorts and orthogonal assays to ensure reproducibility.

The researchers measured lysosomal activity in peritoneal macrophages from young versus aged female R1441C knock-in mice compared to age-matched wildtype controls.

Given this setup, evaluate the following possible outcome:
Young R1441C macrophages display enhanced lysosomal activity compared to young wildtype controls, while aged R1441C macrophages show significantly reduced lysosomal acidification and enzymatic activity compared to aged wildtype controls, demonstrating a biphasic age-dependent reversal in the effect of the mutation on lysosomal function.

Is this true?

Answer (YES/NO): YES